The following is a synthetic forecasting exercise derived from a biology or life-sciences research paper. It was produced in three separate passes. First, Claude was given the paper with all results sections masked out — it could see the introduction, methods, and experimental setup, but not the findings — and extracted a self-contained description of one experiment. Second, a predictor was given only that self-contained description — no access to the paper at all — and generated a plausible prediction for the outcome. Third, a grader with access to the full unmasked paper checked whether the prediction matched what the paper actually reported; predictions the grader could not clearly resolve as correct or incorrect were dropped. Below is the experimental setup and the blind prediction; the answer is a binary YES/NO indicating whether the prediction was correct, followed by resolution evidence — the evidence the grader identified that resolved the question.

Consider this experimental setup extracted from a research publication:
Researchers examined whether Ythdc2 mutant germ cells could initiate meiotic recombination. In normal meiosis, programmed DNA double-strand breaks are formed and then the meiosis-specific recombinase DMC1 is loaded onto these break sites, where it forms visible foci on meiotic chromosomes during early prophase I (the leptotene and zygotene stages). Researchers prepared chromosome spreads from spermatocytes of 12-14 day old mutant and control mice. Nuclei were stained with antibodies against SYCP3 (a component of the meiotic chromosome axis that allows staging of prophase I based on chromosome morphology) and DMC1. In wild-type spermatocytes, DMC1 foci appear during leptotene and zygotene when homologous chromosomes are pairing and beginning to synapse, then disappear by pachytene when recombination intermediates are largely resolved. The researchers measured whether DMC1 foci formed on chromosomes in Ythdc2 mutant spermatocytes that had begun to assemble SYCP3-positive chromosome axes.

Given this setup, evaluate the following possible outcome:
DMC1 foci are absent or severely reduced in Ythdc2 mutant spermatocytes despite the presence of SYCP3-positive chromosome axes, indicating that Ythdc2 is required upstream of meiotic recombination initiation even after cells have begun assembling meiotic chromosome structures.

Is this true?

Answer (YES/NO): NO